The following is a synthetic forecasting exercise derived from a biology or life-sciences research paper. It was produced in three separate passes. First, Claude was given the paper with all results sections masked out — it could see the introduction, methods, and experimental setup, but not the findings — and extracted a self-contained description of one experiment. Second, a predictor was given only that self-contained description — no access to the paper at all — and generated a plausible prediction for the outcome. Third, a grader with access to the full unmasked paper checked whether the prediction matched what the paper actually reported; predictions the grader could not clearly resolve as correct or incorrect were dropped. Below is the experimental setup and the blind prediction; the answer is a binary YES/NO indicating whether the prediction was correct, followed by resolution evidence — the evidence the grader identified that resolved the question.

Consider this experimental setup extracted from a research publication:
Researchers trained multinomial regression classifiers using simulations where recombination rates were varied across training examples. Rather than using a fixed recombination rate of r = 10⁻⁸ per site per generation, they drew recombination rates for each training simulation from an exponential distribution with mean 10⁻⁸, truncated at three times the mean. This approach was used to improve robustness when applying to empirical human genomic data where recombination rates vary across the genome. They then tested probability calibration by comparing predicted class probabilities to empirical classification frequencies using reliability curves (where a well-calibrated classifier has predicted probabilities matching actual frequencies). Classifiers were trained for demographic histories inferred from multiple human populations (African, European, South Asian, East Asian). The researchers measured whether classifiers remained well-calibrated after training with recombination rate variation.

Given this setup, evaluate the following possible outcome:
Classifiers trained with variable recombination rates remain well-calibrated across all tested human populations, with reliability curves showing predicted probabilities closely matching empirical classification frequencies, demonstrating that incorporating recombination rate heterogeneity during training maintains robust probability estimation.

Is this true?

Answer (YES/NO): YES